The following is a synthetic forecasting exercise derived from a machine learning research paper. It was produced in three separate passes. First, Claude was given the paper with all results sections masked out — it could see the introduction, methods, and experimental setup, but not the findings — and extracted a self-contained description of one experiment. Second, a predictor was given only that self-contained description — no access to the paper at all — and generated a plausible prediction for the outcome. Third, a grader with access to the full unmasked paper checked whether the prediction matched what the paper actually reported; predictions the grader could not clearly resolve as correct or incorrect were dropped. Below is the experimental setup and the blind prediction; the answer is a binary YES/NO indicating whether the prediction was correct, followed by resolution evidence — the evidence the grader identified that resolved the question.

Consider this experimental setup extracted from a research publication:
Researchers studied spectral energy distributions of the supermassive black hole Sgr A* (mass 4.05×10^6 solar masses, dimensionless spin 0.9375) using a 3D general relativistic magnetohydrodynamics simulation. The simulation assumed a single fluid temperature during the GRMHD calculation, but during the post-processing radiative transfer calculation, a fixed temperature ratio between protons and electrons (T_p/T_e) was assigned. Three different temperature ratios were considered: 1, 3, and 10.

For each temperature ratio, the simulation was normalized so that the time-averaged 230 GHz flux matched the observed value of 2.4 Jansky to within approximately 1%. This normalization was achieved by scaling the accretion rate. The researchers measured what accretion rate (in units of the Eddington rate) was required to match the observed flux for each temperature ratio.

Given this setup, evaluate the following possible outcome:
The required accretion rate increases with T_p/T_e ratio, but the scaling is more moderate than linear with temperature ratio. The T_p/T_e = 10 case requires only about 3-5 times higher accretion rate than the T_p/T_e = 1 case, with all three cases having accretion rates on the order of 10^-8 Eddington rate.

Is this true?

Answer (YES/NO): NO